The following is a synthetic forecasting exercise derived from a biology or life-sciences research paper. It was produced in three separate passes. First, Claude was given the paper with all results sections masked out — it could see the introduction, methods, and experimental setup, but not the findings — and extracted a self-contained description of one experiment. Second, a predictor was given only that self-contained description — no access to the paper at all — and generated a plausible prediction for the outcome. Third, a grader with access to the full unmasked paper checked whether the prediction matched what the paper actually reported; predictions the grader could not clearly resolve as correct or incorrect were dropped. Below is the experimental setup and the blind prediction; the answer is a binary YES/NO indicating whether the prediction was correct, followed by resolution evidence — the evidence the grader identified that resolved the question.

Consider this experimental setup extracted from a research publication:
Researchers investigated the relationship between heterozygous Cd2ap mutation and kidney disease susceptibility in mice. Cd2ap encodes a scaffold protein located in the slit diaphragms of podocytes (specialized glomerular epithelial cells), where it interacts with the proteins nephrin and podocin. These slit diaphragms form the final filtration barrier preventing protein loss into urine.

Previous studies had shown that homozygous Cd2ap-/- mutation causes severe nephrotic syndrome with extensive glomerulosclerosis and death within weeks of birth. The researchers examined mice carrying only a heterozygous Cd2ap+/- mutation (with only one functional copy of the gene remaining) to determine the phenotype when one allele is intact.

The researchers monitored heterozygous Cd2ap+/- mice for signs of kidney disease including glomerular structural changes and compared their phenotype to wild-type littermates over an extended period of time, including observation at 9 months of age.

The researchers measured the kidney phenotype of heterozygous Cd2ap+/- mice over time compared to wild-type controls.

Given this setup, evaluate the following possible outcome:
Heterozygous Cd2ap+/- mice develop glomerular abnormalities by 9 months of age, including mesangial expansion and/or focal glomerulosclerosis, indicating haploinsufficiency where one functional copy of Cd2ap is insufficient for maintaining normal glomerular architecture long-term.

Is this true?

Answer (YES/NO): NO